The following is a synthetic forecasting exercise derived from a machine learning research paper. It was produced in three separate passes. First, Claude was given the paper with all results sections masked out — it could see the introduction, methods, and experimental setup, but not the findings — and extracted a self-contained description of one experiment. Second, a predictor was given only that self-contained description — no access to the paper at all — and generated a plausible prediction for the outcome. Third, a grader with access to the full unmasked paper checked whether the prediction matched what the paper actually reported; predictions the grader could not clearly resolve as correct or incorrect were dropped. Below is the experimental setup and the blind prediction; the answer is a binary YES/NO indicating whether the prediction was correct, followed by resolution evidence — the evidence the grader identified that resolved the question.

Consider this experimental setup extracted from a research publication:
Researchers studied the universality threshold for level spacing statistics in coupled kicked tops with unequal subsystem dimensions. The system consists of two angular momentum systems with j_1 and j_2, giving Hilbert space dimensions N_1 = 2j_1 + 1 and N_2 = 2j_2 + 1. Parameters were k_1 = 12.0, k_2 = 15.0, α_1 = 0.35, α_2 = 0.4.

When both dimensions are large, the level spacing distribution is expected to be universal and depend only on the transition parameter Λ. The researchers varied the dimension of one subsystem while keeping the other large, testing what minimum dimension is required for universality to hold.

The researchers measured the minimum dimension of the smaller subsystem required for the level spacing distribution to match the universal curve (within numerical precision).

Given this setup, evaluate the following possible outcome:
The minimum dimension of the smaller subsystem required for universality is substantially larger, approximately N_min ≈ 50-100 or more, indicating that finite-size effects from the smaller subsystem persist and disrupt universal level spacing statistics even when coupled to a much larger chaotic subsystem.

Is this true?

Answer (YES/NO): NO